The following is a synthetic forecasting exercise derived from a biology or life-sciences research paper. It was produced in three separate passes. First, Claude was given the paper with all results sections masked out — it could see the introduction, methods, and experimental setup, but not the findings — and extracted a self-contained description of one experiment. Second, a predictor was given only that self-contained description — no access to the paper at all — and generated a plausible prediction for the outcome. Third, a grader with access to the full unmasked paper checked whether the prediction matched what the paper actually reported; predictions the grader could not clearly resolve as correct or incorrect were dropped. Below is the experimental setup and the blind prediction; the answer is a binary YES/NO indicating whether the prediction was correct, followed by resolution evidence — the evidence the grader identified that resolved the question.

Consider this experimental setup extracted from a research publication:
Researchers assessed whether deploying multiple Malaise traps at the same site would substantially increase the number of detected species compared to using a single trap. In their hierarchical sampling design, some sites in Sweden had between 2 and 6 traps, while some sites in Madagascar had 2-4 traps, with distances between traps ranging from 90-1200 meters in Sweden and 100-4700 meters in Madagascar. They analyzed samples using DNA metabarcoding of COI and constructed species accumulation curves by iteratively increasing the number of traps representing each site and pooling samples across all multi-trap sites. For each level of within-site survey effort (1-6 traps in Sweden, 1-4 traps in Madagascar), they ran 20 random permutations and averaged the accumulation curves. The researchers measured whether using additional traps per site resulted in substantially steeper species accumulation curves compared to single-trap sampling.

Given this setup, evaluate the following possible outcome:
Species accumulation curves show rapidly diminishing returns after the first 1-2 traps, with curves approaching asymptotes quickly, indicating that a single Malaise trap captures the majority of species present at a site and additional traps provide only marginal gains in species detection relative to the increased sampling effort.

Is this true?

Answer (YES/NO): YES